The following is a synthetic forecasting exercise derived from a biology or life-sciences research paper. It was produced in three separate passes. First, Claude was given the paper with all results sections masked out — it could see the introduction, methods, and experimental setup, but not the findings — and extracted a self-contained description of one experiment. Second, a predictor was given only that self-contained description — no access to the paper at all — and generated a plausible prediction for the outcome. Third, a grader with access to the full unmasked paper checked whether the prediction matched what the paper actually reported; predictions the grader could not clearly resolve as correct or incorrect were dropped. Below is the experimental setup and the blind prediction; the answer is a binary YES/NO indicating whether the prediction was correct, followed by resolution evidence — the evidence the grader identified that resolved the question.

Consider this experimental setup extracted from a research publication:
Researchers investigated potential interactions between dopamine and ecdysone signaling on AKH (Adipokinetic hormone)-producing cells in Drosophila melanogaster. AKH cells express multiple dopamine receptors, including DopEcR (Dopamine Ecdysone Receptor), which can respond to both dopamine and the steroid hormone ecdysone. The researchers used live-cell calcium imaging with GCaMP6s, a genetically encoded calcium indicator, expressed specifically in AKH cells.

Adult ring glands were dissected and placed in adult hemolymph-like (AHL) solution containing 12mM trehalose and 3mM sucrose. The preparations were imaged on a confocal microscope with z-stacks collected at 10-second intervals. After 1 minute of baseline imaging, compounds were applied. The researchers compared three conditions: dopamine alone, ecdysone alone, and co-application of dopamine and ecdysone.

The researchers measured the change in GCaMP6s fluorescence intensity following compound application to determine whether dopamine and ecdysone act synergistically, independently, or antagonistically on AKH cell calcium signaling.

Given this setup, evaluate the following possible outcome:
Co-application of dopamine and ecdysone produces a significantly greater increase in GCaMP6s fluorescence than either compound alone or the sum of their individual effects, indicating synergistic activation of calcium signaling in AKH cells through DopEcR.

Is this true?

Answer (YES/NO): NO